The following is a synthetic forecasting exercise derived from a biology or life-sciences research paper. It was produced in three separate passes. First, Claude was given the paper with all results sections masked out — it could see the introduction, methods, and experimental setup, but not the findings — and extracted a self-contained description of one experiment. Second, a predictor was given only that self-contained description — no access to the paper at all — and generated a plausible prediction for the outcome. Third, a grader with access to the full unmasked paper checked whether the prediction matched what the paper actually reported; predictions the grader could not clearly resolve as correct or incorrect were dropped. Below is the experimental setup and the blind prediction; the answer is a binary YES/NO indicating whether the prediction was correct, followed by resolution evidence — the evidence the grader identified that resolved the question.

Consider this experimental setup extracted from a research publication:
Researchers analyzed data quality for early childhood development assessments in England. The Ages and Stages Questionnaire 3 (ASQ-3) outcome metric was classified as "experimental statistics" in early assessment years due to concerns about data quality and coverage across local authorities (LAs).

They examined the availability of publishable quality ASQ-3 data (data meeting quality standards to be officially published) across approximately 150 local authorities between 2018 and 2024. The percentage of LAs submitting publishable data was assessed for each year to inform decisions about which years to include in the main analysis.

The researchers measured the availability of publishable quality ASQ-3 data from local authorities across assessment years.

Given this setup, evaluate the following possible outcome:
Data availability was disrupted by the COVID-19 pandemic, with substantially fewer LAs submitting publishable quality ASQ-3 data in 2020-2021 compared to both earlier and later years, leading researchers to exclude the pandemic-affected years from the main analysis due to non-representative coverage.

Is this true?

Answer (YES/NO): NO